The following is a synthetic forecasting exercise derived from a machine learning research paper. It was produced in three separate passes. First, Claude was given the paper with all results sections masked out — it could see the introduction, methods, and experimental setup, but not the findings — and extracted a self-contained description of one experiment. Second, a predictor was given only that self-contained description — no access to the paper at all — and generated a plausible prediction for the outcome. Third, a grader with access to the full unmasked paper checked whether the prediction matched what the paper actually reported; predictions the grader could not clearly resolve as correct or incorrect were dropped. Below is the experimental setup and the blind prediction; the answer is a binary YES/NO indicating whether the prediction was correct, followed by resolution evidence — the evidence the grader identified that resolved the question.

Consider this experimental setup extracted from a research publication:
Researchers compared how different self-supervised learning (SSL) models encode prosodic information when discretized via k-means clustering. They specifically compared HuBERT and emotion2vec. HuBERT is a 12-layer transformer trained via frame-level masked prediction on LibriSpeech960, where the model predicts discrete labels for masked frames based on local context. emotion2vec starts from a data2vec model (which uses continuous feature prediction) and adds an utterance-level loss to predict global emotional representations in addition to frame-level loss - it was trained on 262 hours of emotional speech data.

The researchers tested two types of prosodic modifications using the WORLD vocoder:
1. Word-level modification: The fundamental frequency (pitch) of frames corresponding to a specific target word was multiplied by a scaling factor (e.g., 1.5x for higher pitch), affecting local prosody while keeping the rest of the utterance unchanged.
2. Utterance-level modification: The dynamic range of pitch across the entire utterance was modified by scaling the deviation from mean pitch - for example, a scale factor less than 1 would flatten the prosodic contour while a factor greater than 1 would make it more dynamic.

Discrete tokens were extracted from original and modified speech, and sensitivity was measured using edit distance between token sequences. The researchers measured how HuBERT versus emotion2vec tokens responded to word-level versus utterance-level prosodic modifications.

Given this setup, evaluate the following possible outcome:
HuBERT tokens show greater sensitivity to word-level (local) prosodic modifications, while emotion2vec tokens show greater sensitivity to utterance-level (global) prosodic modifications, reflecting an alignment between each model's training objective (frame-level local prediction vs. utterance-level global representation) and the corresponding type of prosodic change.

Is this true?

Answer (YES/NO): NO